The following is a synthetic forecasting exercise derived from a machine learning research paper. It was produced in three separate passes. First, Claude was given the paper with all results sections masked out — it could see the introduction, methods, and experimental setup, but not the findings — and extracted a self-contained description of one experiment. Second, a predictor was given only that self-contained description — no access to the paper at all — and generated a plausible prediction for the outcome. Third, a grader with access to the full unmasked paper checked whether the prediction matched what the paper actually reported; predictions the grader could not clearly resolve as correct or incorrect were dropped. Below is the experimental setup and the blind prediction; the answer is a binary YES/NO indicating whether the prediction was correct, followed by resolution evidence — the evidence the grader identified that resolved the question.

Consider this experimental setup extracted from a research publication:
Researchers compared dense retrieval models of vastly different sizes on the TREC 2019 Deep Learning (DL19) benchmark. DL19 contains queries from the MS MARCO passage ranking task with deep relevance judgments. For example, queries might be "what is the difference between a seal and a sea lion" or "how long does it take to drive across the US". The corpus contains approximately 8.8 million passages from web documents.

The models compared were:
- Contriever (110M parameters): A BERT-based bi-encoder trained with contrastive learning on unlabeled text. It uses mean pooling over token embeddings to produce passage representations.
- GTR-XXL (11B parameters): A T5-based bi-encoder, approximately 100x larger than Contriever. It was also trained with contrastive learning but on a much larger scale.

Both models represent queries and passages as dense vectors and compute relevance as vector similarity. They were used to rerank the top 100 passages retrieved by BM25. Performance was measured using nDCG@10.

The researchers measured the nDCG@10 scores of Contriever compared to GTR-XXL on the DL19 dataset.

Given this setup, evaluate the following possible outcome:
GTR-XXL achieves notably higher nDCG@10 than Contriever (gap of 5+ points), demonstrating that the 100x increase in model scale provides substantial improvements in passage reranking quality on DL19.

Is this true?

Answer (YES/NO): NO